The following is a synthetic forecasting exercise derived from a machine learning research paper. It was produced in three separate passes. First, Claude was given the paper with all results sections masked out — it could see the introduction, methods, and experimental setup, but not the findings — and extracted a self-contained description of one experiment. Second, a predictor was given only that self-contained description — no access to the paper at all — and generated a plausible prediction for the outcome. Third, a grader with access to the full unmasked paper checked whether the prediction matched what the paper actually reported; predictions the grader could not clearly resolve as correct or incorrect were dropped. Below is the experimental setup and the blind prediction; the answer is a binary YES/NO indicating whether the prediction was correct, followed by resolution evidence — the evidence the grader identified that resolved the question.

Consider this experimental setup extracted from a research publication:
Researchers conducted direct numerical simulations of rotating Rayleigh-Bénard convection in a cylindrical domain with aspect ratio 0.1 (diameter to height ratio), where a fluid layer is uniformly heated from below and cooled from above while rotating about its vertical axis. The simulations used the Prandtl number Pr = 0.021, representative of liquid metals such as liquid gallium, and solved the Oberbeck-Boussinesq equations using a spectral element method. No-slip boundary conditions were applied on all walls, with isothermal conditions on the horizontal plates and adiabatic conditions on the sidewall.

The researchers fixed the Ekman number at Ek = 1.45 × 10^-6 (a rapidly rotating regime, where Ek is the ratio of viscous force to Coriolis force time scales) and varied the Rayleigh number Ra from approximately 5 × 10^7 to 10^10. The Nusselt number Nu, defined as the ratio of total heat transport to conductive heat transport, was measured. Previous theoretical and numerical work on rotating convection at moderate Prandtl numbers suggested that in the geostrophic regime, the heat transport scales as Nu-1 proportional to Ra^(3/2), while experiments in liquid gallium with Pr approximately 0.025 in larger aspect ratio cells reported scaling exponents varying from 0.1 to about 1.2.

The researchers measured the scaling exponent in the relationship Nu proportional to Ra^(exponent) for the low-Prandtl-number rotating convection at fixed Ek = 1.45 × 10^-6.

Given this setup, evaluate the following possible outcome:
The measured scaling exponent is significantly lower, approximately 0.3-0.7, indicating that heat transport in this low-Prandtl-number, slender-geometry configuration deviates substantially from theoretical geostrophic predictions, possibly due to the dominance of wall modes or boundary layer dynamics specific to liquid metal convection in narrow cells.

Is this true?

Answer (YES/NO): NO